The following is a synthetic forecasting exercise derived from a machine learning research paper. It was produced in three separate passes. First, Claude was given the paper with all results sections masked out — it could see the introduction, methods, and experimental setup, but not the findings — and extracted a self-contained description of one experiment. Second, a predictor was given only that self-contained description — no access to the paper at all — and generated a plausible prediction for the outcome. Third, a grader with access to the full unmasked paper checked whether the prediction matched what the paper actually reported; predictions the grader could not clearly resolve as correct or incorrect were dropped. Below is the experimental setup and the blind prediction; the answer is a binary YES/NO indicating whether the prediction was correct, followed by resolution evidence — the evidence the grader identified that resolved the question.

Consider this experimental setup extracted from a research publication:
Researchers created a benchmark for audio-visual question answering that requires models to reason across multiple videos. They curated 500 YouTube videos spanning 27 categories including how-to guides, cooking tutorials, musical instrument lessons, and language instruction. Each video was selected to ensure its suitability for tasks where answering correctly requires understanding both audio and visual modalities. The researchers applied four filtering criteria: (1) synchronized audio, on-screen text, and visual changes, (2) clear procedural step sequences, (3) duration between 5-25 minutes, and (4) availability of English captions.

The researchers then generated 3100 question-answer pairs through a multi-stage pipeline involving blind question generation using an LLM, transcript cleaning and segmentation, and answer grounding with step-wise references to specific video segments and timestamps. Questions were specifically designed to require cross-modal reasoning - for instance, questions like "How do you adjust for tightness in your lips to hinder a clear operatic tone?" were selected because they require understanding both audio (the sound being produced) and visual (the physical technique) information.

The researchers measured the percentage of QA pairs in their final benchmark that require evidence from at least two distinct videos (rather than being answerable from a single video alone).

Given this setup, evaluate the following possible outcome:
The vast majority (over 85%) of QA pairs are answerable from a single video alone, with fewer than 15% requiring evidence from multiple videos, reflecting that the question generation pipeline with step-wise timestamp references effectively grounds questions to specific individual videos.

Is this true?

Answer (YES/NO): NO